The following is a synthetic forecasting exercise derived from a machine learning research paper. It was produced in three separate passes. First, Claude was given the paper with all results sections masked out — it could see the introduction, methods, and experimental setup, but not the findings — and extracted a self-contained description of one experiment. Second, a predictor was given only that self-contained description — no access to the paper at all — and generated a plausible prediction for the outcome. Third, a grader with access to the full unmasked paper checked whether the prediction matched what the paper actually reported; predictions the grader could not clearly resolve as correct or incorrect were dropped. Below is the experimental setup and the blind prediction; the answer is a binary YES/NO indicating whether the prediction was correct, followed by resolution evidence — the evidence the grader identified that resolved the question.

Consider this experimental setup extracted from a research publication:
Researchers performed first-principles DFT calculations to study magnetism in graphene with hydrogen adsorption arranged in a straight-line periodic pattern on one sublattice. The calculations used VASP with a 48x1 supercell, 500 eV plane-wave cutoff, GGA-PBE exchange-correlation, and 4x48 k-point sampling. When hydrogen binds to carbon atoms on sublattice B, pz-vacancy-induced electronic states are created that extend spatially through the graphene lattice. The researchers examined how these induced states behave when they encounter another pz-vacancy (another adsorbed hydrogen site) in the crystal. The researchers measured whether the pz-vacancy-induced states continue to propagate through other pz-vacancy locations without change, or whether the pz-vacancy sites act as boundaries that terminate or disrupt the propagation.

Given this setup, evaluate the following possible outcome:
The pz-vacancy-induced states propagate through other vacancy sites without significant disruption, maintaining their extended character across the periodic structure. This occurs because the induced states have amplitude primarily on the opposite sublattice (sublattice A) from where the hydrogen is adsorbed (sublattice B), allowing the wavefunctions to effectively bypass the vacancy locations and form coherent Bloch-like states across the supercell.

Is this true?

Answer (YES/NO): NO